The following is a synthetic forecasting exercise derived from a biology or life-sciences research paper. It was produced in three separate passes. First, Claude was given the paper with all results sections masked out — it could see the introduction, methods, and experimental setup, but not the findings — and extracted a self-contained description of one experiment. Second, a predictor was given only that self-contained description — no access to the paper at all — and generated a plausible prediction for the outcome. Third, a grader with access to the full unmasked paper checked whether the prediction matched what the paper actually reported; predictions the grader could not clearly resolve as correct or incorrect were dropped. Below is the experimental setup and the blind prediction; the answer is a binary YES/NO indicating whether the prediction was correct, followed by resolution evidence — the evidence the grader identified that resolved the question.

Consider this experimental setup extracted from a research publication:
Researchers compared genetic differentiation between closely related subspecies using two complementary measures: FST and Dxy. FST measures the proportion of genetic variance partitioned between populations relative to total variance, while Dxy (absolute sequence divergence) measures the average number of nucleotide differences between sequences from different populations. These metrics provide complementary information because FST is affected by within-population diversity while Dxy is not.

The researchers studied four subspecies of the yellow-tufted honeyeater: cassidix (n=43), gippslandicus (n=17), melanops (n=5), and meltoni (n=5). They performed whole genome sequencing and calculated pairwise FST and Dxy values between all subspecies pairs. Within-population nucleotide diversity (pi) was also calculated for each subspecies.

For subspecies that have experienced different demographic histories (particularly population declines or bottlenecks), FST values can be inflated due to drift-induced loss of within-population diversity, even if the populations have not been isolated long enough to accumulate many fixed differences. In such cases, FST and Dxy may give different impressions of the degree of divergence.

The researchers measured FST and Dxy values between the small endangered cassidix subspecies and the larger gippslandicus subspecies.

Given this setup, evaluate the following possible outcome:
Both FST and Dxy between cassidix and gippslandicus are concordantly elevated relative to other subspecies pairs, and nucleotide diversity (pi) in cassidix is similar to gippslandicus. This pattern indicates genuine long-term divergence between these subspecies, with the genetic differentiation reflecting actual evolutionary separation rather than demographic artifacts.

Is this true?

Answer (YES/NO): NO